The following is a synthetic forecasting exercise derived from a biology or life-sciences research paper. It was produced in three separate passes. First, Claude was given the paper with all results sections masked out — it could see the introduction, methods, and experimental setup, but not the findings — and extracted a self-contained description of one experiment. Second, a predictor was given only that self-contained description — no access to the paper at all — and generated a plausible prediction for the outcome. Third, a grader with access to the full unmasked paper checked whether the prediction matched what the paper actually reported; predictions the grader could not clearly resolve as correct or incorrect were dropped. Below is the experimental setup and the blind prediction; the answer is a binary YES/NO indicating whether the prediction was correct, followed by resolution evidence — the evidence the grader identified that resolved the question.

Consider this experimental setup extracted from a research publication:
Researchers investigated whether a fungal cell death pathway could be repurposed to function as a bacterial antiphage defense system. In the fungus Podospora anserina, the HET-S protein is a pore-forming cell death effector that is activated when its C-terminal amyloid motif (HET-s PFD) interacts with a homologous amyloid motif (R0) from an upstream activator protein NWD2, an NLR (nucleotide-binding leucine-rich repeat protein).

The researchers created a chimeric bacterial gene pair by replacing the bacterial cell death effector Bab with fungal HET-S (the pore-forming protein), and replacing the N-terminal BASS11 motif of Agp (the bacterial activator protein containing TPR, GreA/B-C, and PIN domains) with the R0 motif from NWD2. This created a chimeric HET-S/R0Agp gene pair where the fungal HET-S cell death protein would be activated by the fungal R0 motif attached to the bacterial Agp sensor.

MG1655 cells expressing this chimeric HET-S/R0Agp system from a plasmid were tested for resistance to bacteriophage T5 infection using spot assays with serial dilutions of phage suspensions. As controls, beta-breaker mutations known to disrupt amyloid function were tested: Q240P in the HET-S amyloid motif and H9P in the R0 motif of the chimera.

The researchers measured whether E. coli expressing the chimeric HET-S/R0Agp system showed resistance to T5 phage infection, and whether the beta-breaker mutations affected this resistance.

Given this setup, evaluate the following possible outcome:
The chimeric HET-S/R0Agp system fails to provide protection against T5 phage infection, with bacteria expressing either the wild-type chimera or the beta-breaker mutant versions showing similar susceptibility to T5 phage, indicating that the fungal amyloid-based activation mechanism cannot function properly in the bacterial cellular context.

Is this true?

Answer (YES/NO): NO